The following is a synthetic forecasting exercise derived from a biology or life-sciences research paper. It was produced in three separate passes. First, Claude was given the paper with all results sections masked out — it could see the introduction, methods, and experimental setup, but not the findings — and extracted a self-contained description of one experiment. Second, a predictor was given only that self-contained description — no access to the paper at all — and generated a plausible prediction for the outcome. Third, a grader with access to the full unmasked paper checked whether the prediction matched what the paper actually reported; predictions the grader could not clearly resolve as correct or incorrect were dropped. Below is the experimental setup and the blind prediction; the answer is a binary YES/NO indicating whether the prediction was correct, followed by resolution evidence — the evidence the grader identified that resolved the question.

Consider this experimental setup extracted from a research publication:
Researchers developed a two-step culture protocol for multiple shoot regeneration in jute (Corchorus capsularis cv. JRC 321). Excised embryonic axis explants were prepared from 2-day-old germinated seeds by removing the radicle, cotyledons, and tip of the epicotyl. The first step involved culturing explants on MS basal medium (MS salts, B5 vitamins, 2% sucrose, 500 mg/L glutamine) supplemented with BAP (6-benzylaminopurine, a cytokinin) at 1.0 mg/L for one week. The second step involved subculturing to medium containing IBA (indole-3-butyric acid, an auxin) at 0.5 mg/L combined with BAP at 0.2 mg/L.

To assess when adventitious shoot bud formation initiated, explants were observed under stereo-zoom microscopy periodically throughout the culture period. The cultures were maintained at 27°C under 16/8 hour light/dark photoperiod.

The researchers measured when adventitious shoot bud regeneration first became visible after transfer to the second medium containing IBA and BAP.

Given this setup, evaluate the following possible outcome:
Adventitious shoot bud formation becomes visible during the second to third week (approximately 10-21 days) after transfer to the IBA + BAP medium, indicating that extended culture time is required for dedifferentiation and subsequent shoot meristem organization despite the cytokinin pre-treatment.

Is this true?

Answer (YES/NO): NO